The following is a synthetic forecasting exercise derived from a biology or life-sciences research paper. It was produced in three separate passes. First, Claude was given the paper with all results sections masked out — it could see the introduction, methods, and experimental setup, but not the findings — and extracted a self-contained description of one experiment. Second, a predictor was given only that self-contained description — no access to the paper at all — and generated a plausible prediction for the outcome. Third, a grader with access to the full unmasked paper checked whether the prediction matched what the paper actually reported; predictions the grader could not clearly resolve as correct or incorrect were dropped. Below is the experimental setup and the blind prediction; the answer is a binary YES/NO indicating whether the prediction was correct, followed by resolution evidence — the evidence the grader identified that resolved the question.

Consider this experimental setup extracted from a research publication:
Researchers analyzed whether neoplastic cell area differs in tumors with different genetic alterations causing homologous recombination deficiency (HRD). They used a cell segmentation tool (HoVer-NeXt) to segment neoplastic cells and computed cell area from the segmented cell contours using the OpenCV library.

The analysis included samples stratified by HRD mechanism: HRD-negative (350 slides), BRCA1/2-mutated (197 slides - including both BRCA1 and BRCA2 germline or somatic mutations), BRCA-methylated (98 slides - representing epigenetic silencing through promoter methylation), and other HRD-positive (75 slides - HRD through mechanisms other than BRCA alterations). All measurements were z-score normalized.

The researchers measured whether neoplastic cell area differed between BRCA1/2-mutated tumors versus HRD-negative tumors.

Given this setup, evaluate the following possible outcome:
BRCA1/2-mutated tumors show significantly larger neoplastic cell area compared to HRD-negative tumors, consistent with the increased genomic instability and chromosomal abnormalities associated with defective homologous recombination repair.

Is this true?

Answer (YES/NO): NO